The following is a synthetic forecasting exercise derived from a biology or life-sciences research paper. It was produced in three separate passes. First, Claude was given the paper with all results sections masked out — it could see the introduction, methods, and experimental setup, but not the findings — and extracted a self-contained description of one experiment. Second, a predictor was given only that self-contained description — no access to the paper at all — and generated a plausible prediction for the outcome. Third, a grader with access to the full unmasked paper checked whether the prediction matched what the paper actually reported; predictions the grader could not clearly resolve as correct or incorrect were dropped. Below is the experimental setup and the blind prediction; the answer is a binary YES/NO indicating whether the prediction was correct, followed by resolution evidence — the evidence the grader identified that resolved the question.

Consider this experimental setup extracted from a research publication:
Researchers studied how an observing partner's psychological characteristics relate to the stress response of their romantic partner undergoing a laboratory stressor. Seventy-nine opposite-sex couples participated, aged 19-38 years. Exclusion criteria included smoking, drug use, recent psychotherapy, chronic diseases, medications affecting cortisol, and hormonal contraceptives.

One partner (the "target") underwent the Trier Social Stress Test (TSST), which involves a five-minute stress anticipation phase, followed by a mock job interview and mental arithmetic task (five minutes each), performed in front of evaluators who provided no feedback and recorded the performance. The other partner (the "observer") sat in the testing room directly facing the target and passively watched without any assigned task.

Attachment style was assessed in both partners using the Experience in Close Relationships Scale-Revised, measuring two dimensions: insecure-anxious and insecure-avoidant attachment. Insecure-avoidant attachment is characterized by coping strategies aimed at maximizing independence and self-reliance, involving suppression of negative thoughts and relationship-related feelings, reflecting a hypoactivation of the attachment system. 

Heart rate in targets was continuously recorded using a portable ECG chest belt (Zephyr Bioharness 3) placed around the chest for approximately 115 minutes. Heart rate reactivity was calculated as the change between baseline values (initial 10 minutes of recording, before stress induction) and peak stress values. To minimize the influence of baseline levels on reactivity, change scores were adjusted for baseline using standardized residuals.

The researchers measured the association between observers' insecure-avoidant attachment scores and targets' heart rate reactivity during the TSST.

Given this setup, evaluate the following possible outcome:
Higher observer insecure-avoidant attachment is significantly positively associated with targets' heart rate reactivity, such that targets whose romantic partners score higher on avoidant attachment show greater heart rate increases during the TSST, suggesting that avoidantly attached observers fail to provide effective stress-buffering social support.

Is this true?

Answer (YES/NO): YES